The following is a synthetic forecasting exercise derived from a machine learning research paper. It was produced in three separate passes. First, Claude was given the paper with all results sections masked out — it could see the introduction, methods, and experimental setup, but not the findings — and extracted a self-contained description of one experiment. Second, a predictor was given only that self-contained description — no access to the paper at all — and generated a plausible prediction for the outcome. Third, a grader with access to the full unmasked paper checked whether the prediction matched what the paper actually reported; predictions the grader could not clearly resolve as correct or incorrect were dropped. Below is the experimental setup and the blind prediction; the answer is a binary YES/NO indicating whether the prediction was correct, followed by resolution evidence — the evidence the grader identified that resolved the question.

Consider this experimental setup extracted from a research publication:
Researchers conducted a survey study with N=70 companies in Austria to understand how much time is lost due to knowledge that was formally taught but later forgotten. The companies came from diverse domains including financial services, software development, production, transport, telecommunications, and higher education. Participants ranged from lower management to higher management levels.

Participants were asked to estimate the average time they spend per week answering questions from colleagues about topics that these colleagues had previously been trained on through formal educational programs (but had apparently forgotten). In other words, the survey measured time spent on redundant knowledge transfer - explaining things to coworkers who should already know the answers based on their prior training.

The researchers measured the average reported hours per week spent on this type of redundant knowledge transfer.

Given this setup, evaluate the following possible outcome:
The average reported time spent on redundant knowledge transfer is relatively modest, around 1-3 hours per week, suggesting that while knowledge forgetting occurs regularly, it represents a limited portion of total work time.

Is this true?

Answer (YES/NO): NO